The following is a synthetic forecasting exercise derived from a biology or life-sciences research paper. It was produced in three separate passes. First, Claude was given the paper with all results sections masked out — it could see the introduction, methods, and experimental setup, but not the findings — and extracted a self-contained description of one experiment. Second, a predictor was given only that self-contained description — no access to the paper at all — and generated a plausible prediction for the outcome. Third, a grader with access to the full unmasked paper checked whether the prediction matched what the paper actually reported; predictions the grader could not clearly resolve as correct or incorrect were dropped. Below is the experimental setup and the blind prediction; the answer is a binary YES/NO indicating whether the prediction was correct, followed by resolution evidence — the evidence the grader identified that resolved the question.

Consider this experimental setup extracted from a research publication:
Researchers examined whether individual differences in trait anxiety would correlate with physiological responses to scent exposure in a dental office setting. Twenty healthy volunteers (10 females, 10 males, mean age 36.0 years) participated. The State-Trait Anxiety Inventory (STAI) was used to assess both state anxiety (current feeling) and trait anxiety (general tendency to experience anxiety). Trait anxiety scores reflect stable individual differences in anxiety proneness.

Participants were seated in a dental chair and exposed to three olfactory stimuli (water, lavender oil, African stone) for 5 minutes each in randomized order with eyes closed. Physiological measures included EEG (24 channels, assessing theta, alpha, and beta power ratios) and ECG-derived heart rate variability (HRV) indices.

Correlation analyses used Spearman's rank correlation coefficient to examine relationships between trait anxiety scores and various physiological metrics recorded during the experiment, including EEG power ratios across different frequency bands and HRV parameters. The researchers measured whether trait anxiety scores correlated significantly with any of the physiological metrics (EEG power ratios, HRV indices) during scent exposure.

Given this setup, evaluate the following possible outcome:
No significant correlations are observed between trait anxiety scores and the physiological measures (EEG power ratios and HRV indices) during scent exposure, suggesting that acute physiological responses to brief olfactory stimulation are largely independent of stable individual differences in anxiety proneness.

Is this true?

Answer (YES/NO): NO